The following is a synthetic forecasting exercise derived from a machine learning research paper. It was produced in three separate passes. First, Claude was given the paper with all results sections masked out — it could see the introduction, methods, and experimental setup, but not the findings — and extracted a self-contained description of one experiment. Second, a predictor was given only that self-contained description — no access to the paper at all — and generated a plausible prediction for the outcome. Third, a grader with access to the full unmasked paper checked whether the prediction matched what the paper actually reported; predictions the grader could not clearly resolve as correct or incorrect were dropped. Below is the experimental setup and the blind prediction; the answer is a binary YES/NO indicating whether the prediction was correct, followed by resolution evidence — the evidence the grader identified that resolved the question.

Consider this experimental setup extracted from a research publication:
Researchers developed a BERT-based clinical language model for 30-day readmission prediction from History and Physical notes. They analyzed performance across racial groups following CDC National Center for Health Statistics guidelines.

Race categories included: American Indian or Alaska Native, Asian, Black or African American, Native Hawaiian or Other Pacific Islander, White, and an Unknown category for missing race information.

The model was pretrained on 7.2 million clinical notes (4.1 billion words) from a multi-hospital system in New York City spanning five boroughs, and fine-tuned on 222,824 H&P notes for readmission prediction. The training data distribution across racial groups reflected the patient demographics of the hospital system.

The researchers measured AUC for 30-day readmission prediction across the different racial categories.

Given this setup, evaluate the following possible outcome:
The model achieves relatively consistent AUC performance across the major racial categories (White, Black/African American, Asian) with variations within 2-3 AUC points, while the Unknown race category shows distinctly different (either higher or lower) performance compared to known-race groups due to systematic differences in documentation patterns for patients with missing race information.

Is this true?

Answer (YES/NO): NO